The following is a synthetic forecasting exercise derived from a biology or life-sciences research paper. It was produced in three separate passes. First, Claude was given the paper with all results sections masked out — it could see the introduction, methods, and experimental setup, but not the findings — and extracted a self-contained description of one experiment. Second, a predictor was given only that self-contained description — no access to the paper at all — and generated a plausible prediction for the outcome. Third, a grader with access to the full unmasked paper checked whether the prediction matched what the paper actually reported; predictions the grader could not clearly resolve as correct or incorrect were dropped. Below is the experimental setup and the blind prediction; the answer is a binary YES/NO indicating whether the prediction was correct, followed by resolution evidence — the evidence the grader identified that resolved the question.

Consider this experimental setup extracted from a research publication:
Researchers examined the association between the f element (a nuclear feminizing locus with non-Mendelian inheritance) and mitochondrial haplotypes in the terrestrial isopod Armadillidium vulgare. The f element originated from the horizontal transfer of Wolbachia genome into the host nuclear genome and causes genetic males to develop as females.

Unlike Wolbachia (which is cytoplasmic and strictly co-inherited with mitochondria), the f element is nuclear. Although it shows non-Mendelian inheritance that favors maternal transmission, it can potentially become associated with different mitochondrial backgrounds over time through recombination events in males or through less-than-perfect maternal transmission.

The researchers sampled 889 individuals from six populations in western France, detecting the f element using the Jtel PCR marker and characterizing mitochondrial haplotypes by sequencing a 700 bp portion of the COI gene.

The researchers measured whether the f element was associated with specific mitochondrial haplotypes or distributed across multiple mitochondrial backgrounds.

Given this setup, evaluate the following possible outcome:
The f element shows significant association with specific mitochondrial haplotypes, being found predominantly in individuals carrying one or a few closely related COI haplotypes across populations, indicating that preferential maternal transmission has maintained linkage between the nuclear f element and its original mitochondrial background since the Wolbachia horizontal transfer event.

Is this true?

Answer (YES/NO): NO